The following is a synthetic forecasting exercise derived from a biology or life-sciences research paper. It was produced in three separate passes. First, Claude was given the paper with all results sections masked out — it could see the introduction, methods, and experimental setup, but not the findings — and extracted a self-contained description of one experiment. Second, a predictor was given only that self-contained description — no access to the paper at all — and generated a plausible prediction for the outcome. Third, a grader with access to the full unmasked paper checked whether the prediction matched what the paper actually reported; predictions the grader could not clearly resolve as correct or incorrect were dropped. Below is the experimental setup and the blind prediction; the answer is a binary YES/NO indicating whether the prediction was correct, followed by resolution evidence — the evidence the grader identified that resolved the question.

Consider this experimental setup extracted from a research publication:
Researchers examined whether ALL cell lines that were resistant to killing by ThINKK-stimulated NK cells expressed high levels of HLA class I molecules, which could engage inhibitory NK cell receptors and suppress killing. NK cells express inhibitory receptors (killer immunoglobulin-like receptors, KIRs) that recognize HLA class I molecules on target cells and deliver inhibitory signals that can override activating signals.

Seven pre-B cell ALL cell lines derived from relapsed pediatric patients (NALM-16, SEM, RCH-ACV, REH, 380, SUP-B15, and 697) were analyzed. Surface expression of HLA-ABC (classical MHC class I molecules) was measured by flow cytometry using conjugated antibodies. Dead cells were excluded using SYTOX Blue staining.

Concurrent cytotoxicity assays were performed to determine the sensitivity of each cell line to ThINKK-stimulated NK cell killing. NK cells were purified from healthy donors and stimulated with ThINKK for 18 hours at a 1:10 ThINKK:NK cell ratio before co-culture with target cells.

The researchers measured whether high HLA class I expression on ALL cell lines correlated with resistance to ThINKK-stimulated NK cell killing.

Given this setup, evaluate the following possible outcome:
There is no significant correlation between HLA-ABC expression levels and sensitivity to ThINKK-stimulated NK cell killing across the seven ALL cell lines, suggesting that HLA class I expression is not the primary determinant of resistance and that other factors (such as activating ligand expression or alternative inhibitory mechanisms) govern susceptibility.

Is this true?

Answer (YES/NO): YES